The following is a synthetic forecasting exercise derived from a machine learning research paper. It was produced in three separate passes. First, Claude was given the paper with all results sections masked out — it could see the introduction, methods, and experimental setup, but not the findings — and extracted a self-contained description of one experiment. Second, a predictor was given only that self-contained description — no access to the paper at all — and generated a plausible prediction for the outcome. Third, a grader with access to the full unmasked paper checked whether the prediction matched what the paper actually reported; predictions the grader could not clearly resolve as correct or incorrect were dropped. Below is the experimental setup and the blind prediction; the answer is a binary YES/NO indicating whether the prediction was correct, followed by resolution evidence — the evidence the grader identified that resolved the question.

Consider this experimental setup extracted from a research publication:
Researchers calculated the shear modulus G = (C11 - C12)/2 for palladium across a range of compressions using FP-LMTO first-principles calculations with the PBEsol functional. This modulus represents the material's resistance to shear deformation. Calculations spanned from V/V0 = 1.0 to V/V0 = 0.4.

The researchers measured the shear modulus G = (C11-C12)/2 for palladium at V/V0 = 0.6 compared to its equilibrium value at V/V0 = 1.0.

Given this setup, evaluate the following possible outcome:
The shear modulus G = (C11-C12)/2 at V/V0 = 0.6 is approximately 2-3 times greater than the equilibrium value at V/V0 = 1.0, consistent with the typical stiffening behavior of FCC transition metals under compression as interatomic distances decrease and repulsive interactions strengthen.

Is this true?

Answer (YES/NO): NO